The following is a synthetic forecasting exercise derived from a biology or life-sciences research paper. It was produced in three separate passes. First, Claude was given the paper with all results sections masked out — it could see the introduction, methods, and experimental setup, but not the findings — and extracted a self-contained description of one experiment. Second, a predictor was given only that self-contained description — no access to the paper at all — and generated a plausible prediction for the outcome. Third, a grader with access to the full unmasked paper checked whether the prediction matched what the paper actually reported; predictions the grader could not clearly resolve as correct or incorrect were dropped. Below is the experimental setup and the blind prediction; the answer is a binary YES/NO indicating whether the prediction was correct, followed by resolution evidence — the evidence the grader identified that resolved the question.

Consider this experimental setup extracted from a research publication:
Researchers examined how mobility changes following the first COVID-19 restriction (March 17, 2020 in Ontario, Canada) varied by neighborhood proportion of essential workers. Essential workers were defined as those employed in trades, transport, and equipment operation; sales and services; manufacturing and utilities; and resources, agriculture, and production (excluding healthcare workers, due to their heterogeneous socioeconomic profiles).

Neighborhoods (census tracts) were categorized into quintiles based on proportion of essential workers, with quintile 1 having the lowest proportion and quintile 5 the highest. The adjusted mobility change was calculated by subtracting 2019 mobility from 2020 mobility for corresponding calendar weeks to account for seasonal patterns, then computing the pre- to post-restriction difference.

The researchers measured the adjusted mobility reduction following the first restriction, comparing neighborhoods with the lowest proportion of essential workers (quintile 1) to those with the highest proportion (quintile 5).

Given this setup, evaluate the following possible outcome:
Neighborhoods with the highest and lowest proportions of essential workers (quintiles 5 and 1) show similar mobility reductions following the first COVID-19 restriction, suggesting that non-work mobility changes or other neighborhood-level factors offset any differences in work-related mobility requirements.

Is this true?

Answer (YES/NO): NO